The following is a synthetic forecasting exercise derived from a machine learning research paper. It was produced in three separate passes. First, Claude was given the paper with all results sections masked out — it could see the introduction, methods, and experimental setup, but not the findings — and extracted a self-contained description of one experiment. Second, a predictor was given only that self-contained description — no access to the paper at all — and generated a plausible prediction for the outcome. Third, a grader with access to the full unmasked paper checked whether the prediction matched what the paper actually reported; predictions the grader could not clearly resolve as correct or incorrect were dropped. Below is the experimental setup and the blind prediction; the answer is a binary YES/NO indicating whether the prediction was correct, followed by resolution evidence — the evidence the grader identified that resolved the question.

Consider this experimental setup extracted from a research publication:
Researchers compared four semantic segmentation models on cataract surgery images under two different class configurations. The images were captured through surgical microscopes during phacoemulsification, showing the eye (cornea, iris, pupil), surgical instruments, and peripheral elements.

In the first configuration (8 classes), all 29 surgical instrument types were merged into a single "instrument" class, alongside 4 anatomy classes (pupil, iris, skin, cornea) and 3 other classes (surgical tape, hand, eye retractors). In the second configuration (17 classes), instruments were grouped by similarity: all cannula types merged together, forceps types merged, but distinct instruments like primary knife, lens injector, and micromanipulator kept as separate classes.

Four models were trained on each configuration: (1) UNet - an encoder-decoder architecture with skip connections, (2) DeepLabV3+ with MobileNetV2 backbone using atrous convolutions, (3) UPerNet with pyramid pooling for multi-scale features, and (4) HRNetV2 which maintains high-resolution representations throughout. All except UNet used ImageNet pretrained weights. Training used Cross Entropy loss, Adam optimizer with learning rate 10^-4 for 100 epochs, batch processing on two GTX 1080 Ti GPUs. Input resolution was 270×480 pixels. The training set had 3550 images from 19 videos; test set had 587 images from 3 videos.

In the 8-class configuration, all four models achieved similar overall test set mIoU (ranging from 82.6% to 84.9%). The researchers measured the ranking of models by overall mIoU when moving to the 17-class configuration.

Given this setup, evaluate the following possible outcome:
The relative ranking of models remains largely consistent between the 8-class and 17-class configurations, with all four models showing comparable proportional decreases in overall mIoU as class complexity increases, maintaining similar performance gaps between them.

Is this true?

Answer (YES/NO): NO